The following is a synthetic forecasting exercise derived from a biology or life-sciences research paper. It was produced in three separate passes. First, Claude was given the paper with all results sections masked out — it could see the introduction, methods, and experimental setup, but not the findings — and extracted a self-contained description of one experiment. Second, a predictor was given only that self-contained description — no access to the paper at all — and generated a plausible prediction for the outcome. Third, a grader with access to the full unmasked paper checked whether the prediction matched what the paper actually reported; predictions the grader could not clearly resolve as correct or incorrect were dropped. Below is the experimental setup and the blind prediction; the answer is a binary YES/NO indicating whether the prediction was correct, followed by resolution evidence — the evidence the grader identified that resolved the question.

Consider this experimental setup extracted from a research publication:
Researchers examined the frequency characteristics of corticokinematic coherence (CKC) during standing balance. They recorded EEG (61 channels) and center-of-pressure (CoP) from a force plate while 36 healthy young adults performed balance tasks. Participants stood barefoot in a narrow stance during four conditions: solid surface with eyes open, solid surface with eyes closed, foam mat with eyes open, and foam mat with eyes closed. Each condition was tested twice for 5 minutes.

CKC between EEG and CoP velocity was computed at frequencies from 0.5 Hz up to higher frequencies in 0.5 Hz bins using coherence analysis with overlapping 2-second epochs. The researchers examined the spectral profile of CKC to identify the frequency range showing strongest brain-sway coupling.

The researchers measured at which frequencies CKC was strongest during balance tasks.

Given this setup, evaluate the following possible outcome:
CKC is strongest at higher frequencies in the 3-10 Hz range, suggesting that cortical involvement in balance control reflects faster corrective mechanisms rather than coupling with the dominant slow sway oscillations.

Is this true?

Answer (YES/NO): NO